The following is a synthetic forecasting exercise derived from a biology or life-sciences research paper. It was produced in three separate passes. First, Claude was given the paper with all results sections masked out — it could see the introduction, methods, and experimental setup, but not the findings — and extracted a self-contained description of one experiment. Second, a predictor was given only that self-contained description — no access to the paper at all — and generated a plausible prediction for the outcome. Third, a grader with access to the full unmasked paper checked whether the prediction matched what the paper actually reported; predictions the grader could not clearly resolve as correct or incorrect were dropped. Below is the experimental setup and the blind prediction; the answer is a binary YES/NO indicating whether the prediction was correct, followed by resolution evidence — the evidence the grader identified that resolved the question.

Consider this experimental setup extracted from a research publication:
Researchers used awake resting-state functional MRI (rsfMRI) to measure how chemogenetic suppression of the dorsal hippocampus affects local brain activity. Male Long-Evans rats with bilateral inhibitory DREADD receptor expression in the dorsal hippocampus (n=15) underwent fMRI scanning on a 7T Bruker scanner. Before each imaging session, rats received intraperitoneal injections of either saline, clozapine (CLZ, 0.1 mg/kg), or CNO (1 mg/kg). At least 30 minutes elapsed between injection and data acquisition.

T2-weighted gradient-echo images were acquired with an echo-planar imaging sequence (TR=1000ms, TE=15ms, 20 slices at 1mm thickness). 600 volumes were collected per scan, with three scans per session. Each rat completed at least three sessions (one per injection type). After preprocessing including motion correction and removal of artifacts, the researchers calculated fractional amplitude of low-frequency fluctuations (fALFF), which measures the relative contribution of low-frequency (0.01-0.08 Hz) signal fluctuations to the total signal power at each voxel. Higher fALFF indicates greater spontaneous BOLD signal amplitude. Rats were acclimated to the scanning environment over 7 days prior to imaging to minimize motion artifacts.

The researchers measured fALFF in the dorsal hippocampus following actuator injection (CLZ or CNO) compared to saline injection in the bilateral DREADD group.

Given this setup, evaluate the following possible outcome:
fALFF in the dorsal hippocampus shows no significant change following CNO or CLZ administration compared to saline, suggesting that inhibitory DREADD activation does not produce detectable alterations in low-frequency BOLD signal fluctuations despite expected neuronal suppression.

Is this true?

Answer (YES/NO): NO